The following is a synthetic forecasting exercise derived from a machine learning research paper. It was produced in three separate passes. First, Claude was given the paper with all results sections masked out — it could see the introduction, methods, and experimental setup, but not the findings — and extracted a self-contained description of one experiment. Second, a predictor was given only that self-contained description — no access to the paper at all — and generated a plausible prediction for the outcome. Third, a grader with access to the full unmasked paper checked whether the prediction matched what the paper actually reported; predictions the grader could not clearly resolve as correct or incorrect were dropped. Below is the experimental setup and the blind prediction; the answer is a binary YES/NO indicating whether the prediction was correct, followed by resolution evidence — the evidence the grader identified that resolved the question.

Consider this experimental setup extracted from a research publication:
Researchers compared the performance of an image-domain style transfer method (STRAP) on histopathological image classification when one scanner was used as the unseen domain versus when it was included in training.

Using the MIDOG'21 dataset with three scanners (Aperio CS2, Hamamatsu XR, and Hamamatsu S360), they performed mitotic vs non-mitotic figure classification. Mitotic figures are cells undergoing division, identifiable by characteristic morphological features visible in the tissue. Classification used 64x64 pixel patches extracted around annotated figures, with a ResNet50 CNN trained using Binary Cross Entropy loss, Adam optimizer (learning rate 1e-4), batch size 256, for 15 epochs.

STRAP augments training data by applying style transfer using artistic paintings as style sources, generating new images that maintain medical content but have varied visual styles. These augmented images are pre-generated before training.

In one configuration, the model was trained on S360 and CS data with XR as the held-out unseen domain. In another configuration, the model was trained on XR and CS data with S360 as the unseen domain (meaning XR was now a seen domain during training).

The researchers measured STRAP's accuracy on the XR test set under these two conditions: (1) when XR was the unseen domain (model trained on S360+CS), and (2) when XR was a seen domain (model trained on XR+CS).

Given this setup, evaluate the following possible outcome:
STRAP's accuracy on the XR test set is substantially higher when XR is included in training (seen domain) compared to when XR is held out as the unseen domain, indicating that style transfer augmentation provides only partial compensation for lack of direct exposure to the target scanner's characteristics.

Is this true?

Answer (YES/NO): YES